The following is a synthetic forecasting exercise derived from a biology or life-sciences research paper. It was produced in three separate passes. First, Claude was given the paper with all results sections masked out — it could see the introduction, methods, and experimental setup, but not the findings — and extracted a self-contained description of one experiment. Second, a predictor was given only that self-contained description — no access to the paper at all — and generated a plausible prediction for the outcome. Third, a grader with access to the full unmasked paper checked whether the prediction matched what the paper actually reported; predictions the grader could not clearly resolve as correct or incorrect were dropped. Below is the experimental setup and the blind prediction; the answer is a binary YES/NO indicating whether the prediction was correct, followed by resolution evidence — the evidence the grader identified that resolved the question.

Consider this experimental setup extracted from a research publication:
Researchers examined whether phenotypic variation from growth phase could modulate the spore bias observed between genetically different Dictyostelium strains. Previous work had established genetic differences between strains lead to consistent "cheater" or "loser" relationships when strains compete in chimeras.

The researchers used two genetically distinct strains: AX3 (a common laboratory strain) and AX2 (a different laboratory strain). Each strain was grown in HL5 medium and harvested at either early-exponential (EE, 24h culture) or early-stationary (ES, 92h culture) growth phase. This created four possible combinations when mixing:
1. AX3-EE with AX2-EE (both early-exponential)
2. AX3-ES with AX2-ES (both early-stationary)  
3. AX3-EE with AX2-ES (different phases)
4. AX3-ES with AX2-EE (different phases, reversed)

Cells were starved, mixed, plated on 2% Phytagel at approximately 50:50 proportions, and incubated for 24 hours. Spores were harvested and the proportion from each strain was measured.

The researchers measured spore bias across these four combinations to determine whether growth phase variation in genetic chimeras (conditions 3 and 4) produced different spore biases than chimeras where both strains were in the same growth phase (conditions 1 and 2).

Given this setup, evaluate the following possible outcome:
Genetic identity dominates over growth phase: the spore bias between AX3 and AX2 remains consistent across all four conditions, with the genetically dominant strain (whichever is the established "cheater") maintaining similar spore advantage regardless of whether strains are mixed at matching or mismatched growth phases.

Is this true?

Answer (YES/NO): NO